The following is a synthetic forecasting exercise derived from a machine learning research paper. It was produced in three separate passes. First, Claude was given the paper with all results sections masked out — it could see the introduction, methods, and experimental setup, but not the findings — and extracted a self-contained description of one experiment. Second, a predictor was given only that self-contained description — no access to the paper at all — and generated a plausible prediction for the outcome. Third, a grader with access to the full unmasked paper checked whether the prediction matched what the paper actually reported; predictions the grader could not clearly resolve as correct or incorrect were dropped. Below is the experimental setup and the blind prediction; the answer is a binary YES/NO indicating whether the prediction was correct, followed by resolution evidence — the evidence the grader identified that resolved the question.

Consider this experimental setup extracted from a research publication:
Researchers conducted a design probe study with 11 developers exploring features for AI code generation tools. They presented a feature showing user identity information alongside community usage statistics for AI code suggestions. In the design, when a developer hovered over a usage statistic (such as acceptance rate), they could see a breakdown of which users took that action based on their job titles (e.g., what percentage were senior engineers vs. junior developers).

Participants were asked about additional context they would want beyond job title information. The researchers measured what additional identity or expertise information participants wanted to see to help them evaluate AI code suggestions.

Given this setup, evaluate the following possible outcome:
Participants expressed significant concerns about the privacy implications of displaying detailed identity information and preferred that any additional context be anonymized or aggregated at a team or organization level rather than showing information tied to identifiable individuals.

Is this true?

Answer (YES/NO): NO